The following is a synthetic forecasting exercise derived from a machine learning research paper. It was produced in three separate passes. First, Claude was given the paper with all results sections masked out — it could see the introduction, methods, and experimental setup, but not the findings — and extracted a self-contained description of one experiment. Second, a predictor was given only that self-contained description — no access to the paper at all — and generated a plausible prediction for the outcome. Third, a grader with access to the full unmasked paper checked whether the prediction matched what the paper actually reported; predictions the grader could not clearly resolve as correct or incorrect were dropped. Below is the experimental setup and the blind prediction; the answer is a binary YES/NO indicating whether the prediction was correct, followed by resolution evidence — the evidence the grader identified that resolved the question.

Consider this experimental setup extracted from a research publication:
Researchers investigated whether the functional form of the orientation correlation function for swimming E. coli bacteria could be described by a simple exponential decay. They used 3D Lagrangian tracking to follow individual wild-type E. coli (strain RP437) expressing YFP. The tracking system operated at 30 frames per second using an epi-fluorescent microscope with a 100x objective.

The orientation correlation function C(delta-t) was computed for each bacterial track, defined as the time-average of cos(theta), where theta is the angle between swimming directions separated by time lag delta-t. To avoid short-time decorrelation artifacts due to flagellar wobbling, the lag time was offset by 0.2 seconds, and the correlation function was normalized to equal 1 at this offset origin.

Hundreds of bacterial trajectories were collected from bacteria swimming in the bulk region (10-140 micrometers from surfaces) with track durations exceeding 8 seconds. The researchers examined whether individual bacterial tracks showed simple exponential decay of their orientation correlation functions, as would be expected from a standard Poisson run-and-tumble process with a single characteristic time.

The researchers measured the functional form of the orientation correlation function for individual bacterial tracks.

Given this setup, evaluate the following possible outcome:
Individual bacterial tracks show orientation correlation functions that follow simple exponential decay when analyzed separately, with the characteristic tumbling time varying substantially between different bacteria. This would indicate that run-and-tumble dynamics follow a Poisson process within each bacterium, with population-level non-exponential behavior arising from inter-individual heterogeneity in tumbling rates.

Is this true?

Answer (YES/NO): YES